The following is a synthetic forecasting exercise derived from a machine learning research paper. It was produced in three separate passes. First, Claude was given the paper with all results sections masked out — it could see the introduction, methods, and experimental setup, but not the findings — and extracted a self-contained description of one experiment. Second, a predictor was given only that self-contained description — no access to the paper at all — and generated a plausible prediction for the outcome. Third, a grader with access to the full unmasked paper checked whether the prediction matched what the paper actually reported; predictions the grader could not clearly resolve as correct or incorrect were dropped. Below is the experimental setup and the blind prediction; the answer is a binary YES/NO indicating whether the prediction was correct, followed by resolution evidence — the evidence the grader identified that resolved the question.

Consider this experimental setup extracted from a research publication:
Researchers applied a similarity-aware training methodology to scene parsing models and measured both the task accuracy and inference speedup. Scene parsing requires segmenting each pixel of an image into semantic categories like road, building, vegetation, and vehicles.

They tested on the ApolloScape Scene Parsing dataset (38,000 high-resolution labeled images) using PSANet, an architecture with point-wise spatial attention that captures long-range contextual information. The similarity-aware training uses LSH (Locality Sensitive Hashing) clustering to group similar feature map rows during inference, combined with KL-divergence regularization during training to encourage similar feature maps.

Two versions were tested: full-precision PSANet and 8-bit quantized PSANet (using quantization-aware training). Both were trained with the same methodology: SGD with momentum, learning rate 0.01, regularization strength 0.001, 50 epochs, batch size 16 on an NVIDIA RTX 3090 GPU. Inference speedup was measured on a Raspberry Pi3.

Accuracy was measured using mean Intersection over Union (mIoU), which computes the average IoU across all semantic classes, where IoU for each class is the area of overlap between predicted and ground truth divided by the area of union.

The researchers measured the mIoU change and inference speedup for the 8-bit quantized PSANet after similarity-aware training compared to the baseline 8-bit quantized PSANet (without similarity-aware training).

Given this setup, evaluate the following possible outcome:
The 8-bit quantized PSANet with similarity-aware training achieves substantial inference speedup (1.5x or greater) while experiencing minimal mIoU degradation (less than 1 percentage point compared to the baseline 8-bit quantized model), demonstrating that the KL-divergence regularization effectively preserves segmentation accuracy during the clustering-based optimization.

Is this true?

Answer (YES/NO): NO